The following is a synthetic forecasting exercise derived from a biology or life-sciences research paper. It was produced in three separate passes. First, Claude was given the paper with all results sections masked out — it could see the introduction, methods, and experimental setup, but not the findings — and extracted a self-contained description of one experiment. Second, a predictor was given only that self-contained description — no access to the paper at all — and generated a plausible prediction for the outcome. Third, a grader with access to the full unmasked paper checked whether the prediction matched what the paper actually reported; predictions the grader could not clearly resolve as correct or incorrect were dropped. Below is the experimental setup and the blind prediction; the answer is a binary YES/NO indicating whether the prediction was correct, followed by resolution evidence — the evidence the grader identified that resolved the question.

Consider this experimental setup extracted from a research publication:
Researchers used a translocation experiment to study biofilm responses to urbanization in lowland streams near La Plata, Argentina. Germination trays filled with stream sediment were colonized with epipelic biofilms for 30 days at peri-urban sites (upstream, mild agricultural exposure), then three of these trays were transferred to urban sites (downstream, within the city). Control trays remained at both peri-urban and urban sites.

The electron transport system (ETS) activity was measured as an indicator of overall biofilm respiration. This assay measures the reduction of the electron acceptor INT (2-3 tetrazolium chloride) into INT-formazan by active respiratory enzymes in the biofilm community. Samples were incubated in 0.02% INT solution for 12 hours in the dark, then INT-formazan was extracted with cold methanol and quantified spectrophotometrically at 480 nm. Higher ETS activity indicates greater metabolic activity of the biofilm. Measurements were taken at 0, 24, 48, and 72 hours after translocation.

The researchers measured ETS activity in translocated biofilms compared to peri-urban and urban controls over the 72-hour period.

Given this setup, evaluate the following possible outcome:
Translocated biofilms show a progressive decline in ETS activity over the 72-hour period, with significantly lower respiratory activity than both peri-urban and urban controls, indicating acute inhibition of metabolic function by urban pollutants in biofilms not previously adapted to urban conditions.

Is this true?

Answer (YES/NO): NO